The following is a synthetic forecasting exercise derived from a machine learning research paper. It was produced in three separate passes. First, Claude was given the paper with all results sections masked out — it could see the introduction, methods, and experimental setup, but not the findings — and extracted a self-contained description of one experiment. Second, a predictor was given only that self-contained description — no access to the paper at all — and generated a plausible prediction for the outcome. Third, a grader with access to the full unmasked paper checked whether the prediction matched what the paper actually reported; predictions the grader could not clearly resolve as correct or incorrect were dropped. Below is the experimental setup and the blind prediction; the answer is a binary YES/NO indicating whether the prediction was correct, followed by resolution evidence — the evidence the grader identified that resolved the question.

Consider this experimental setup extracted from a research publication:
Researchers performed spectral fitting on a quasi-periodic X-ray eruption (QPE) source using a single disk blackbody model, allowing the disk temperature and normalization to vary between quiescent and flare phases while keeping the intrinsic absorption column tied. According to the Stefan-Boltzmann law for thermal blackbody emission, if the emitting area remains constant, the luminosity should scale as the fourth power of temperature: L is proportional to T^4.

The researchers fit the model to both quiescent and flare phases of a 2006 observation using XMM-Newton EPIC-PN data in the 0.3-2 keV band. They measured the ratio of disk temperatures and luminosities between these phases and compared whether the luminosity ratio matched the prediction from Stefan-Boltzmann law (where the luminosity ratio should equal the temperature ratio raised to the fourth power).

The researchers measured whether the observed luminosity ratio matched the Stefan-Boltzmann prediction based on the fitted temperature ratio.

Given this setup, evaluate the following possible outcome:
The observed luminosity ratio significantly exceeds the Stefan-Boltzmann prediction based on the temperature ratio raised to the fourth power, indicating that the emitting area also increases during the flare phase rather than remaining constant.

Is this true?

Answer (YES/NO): NO